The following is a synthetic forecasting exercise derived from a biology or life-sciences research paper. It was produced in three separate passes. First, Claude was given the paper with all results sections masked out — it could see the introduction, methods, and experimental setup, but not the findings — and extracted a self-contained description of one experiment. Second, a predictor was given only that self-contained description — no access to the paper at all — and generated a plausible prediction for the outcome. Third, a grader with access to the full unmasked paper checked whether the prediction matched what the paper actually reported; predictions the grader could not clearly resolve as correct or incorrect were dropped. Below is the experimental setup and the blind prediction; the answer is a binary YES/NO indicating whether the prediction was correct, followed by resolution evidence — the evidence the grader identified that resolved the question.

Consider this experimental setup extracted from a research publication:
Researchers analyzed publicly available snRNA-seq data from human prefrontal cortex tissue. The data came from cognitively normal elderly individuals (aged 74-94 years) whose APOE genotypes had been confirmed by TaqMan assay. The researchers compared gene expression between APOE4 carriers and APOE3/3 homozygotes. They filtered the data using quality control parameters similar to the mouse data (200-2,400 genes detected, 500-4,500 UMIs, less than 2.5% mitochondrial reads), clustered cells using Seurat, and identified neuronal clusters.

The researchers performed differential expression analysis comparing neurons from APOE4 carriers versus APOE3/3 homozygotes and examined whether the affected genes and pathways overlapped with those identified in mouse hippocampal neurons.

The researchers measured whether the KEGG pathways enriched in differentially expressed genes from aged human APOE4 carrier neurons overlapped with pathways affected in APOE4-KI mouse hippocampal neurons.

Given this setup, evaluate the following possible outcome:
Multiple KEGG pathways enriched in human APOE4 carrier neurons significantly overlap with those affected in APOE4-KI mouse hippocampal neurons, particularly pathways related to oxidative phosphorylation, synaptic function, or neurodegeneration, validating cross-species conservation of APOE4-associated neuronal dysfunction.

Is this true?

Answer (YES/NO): YES